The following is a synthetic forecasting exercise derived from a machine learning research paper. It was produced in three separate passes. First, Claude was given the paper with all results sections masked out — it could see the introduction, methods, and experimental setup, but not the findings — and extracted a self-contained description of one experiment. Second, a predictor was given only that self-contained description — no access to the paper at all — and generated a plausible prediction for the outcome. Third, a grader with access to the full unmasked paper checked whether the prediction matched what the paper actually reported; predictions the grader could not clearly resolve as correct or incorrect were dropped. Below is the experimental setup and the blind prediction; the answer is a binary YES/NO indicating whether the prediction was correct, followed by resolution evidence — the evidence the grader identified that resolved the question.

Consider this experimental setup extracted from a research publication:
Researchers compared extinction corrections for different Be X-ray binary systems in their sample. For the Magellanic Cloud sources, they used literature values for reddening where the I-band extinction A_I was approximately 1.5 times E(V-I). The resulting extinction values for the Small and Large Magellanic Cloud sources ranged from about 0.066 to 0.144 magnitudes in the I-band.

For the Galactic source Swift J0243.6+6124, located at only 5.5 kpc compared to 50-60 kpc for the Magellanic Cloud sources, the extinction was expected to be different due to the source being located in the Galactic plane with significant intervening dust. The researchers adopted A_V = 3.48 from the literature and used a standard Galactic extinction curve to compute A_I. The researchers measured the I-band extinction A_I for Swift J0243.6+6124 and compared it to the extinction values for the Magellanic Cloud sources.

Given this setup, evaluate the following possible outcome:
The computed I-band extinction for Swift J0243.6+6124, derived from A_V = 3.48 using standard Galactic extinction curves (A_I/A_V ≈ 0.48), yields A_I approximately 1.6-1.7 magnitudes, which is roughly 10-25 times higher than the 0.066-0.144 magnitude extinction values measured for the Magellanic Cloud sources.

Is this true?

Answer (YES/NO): NO